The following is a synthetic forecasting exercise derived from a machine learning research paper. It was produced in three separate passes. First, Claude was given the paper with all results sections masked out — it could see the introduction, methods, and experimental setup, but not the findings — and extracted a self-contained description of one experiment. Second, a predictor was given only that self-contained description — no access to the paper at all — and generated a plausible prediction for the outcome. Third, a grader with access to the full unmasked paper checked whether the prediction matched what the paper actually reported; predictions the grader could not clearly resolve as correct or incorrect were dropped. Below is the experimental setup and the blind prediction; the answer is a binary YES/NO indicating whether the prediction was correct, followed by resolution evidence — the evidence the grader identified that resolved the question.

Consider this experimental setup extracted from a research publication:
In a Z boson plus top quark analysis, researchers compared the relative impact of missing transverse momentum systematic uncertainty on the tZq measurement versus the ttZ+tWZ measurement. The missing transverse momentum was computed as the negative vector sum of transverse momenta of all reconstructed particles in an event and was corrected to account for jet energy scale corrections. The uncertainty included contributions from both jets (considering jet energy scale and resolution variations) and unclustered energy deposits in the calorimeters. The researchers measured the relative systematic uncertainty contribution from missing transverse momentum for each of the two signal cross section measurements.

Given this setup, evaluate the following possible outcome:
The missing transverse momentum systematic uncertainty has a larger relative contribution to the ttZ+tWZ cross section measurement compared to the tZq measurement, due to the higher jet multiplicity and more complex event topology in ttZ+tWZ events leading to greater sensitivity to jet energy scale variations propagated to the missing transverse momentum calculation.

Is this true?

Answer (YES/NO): NO